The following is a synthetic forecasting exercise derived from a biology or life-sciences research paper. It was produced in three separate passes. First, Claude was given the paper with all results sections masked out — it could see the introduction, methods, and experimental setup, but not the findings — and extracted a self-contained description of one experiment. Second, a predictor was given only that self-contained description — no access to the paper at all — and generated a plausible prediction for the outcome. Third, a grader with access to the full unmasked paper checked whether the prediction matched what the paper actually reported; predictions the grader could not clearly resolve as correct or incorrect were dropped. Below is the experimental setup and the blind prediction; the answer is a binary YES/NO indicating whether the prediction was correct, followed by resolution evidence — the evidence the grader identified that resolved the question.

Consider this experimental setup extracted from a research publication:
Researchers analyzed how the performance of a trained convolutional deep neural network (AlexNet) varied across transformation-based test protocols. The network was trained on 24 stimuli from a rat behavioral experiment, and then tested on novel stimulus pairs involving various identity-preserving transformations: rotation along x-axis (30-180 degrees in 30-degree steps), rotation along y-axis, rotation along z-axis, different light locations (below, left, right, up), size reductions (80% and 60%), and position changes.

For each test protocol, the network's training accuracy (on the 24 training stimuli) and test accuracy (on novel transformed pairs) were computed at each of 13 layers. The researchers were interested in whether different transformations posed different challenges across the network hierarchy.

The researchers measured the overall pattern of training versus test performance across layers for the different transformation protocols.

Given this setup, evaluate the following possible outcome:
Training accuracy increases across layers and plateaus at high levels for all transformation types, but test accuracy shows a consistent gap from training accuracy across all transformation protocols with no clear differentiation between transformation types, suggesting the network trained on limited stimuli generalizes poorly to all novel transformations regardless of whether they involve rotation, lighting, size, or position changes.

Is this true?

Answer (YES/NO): NO